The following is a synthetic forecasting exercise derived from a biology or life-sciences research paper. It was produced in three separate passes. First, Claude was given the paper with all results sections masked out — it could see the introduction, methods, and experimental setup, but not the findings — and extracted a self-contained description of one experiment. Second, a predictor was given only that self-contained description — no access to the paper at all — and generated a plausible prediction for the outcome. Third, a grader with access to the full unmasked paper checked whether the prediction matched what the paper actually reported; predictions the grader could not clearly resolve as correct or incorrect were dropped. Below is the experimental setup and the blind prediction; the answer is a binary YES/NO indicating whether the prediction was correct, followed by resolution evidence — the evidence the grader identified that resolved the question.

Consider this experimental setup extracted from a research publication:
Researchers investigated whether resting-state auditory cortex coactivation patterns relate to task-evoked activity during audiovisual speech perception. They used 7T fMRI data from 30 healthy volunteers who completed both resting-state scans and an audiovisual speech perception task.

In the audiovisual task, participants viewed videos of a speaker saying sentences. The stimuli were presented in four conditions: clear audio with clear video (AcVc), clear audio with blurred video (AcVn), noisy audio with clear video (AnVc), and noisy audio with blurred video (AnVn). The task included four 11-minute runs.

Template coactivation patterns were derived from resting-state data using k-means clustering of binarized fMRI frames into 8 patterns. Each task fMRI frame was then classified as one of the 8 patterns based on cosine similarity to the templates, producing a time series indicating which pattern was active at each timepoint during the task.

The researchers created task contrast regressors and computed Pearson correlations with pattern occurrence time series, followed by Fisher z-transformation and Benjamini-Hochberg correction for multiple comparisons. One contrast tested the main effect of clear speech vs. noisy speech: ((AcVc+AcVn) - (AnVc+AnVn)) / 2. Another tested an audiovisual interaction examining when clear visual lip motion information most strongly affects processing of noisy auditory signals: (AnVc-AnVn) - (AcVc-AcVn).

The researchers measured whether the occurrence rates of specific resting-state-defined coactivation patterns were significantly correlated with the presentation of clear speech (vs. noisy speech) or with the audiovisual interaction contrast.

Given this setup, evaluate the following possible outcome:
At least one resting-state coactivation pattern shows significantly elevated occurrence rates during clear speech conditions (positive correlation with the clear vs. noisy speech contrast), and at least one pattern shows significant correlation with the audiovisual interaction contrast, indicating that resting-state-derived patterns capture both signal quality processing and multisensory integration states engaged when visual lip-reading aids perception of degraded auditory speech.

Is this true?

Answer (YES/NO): YES